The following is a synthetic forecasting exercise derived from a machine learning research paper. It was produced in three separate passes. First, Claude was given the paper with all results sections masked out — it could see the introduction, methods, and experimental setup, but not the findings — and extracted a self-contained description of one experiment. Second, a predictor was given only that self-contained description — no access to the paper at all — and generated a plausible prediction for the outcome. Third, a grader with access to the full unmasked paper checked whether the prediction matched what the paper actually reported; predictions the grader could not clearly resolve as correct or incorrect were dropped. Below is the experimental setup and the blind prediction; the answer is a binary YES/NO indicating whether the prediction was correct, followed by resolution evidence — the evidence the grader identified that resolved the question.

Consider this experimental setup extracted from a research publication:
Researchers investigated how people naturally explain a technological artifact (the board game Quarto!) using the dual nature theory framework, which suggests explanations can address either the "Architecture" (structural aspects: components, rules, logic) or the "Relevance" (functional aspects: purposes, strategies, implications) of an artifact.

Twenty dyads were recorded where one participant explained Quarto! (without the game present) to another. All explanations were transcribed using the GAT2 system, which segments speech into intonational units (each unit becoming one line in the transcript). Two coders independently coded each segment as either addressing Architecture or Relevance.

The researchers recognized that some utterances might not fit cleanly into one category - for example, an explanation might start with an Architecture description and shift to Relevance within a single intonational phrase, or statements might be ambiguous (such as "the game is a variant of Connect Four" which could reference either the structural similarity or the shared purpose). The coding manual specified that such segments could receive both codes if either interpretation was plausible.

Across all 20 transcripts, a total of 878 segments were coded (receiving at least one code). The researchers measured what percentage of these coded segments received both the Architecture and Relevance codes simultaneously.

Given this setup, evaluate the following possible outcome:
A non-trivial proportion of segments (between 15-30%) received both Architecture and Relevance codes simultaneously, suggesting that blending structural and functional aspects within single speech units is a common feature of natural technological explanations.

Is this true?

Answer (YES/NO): NO